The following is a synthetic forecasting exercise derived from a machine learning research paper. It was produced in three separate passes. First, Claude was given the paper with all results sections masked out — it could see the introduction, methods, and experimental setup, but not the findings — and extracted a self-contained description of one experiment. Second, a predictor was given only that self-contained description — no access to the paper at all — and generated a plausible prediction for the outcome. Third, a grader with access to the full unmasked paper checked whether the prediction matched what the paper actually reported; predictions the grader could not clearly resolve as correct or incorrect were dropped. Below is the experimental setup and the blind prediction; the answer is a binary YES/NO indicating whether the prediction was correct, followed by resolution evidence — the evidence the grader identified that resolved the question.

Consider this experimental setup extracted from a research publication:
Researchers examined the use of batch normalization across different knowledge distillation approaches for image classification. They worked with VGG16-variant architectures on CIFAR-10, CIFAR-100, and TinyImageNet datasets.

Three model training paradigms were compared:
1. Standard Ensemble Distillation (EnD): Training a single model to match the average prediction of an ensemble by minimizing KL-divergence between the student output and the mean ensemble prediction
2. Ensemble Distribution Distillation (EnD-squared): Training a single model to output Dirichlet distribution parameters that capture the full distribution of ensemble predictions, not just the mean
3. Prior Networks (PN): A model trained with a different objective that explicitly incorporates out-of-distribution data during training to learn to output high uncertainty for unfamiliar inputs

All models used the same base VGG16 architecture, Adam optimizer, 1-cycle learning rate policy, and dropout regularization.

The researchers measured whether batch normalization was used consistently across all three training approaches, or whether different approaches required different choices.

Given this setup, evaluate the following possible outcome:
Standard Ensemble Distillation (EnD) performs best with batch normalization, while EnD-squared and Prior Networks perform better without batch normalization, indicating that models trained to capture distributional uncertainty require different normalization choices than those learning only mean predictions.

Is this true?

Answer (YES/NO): NO